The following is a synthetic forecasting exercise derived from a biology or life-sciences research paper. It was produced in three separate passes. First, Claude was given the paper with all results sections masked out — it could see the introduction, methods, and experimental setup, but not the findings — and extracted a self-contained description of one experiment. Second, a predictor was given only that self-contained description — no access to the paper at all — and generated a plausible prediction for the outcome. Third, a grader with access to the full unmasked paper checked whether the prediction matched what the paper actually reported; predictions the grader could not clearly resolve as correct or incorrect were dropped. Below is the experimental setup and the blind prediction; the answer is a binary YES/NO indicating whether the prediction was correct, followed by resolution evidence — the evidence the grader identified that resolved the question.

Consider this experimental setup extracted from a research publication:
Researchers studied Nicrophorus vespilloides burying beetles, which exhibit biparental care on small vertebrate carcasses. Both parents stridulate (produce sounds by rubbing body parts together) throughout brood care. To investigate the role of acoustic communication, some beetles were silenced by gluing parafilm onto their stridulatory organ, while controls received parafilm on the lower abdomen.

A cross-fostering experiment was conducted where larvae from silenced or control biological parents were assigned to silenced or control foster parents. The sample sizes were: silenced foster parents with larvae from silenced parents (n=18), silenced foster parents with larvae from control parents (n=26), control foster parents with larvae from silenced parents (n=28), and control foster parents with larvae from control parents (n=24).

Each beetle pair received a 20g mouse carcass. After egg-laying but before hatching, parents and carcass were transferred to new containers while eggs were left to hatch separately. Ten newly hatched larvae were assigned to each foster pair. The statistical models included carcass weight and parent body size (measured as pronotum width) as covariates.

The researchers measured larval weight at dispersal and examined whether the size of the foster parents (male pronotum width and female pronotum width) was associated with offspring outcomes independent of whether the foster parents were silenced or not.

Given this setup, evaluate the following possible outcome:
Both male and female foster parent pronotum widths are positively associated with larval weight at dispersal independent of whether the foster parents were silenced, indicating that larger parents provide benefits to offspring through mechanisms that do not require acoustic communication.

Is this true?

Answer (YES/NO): NO